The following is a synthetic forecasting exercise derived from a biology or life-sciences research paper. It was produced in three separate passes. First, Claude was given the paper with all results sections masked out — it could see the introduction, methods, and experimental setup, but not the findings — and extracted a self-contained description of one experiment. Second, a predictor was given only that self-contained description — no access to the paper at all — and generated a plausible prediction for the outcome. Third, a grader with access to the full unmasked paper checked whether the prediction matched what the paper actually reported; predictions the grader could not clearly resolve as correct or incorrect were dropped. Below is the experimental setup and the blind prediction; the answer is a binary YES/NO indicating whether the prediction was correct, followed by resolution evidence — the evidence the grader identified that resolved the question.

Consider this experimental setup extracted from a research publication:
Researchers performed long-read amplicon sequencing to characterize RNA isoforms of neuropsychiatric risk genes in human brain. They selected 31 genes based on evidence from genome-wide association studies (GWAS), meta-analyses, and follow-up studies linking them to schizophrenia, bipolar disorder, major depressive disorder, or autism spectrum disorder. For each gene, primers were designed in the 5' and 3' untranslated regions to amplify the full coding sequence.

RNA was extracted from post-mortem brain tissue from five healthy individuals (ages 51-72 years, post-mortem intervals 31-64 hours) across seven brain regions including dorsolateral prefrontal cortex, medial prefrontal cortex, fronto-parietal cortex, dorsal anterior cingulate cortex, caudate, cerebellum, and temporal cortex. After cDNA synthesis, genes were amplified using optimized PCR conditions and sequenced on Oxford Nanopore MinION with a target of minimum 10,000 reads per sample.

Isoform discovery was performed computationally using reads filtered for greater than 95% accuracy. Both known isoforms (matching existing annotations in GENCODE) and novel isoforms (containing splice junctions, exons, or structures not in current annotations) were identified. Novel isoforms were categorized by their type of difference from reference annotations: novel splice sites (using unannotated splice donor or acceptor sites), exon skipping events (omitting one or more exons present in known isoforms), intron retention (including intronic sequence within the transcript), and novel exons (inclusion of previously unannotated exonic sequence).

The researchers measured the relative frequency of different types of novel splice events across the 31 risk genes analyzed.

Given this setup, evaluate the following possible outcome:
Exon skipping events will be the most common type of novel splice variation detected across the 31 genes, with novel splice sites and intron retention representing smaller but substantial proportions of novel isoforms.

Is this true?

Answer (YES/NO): NO